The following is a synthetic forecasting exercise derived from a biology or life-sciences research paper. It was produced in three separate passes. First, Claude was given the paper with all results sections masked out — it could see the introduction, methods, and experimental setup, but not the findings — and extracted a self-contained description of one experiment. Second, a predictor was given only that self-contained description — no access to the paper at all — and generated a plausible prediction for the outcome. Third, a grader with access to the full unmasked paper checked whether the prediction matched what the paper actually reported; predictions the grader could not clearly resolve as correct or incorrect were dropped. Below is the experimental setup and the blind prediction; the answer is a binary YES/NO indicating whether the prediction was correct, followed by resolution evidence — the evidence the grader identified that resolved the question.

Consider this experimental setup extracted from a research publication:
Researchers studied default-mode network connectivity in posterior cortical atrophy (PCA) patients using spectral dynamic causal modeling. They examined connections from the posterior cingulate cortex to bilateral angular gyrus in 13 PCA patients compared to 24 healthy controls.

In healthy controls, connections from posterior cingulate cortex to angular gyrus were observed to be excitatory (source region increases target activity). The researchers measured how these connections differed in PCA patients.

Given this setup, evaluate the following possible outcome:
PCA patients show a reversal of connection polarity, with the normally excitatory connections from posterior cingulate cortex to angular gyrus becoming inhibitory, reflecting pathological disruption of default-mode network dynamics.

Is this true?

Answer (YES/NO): YES